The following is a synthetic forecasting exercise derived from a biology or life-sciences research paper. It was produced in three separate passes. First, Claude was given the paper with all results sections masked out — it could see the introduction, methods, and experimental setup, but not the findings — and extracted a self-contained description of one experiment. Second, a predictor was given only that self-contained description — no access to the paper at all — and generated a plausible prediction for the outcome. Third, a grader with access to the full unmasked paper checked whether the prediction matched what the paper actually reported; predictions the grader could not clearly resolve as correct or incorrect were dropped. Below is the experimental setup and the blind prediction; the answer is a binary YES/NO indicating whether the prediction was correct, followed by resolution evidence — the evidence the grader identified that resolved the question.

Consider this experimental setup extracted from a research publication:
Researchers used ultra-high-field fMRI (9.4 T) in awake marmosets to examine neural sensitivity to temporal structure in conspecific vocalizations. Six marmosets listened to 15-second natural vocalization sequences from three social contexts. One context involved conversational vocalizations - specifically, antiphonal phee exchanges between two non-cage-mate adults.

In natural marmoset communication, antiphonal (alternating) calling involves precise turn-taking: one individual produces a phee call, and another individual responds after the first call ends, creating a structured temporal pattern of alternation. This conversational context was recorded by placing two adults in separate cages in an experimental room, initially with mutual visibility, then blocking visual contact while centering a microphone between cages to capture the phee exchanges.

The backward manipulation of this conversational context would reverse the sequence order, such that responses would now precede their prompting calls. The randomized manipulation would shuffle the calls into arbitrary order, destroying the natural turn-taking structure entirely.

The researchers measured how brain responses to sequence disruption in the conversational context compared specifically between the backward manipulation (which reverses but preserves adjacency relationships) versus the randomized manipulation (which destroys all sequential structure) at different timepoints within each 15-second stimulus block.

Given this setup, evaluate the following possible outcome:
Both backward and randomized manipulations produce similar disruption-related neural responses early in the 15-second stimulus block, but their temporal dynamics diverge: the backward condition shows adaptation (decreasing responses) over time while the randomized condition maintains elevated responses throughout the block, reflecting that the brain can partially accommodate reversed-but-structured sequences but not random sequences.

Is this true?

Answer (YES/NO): NO